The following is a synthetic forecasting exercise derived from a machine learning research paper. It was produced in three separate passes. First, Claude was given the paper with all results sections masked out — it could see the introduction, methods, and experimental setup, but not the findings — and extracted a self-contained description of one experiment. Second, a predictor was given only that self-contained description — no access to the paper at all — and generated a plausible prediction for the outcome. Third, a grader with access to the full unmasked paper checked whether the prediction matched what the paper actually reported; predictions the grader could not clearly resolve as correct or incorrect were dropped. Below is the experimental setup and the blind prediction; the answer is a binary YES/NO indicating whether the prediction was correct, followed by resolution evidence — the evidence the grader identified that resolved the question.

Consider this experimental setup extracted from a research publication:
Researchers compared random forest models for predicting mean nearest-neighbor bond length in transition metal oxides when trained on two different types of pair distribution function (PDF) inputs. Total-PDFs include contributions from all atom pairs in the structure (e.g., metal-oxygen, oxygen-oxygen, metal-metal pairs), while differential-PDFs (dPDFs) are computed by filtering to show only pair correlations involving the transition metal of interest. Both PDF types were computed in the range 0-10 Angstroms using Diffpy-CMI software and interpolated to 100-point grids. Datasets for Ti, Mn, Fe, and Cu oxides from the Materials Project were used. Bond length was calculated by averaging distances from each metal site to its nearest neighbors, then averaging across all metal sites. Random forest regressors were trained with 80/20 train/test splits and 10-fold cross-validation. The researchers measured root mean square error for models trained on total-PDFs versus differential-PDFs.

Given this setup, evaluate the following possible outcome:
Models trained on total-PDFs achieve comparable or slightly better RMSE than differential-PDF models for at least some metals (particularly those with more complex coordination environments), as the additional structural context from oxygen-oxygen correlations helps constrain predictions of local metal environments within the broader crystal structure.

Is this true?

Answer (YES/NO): NO